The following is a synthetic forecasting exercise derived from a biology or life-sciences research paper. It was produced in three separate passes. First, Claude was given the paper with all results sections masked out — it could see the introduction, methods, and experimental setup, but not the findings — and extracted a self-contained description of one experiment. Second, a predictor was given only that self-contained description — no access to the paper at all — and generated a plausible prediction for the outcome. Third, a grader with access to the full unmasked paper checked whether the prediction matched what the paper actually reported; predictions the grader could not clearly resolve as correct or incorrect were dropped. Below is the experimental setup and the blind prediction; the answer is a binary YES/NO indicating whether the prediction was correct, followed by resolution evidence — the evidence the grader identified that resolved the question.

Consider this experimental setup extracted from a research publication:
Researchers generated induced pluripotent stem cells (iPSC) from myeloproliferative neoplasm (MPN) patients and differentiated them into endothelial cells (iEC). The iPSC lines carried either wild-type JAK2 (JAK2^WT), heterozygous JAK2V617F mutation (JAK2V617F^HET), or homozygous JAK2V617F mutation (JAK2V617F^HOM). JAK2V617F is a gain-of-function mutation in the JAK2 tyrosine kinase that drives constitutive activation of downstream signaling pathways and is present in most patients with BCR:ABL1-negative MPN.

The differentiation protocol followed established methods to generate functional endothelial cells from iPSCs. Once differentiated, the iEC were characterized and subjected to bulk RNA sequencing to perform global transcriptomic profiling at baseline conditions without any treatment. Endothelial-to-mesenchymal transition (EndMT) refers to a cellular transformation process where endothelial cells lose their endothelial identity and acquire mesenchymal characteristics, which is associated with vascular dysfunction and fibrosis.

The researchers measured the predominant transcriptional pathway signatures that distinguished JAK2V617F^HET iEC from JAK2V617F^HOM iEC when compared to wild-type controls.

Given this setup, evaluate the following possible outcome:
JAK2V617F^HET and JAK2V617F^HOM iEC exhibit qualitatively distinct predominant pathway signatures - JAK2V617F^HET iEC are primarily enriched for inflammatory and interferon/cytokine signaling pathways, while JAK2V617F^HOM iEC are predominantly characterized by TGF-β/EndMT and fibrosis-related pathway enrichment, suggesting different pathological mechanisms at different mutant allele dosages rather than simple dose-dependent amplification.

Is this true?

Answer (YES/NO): NO